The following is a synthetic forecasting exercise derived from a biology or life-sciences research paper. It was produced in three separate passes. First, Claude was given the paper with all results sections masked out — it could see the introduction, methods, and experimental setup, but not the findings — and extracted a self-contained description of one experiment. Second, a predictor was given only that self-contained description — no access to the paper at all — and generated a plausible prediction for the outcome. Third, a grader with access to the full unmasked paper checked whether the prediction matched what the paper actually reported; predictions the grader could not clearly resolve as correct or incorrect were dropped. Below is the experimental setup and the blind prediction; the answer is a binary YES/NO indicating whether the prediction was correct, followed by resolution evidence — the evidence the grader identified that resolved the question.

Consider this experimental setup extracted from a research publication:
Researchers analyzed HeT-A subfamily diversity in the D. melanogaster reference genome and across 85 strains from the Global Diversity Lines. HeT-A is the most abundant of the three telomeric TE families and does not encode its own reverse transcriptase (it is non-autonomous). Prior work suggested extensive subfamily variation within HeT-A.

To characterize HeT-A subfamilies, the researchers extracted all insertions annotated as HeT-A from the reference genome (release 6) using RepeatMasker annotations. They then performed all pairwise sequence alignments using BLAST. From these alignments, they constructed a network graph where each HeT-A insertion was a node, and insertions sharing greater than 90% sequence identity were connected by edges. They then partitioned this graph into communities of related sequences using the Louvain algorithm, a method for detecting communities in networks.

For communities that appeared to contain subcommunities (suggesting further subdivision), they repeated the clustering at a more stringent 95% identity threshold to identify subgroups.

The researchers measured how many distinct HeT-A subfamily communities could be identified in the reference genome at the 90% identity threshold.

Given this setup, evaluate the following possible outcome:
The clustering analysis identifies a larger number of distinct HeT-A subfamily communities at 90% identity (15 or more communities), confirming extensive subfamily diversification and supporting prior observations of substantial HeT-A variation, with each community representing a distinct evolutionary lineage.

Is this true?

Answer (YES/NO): NO